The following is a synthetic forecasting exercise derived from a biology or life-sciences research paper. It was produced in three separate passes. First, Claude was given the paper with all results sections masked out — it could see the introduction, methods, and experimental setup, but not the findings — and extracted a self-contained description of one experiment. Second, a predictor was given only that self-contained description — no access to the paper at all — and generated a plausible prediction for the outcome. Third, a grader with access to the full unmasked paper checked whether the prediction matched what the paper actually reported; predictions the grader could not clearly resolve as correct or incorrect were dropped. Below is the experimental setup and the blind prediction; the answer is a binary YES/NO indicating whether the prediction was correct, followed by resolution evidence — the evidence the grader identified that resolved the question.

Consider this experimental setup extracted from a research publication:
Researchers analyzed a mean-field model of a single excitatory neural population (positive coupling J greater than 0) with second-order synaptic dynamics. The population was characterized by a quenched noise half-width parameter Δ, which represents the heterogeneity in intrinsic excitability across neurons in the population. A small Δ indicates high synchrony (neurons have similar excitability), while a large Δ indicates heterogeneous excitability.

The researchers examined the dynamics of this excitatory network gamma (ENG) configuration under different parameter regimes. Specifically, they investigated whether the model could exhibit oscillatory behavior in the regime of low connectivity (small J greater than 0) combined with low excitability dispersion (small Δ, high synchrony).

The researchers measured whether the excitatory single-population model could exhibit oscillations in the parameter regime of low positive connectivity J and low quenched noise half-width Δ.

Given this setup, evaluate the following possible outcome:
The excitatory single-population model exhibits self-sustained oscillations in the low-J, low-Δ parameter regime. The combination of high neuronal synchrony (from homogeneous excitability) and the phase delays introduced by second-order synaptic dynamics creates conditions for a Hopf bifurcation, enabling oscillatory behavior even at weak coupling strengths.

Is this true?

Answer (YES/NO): YES